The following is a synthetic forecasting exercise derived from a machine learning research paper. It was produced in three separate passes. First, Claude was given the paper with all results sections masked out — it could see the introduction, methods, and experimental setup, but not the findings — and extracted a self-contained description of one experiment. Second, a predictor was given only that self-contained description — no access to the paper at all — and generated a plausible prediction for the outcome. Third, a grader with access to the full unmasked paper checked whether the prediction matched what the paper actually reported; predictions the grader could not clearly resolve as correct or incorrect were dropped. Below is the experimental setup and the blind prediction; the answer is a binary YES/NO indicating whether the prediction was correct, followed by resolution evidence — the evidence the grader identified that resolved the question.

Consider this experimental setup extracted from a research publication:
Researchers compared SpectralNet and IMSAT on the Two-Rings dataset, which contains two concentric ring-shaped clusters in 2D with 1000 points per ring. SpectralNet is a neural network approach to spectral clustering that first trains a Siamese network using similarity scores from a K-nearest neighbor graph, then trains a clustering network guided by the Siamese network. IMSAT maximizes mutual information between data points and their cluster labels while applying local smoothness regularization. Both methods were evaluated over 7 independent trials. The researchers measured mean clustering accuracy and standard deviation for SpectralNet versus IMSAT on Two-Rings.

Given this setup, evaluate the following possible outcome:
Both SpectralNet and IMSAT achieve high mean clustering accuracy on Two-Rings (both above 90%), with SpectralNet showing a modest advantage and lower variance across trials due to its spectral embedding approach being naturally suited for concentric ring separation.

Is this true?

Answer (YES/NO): NO